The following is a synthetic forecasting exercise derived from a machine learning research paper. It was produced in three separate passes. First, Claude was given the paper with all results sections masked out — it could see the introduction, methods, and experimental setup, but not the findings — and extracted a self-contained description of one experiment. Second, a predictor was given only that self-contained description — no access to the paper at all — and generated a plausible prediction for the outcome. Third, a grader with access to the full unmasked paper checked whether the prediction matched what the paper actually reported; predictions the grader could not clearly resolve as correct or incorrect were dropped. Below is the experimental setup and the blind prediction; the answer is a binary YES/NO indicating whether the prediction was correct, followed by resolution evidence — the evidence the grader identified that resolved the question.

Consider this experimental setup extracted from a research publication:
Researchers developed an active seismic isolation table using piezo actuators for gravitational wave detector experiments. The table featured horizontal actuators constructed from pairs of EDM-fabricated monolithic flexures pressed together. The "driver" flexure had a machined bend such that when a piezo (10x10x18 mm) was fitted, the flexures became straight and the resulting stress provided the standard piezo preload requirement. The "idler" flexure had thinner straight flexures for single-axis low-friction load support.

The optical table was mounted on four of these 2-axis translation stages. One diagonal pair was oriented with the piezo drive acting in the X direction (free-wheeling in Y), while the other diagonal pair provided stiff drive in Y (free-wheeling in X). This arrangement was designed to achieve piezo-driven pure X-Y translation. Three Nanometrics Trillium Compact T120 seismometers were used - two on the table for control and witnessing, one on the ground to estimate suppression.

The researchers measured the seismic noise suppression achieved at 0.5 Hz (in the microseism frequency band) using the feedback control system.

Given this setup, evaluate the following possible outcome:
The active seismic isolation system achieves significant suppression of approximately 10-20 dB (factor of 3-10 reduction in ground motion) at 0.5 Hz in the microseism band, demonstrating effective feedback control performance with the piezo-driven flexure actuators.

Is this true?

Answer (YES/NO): NO